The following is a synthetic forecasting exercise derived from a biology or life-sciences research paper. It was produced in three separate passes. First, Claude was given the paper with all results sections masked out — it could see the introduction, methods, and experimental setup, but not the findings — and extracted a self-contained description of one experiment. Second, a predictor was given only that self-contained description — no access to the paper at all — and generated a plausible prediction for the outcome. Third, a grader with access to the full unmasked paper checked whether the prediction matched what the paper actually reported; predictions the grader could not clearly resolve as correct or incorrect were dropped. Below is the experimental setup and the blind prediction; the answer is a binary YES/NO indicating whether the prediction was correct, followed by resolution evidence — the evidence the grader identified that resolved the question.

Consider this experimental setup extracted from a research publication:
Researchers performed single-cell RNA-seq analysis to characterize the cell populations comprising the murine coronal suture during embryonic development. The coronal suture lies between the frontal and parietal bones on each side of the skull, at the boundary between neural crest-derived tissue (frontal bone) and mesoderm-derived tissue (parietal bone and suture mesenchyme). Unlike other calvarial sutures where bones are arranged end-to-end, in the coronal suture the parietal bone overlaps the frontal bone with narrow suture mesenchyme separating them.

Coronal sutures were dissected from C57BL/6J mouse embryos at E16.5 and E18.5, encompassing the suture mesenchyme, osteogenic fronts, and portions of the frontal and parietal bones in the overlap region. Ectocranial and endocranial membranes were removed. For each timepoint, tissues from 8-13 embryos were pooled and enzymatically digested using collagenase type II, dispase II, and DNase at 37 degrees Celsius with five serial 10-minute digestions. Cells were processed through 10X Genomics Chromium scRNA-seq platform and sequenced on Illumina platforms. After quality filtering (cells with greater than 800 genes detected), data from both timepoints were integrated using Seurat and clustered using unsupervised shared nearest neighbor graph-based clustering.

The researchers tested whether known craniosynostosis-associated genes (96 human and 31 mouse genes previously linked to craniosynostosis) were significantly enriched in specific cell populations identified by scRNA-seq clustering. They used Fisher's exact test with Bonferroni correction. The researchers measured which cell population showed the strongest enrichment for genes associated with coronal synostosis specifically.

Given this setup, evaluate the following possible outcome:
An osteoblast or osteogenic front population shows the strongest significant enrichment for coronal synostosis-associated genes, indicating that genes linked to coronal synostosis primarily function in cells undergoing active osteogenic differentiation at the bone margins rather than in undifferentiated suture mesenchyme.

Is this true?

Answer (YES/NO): YES